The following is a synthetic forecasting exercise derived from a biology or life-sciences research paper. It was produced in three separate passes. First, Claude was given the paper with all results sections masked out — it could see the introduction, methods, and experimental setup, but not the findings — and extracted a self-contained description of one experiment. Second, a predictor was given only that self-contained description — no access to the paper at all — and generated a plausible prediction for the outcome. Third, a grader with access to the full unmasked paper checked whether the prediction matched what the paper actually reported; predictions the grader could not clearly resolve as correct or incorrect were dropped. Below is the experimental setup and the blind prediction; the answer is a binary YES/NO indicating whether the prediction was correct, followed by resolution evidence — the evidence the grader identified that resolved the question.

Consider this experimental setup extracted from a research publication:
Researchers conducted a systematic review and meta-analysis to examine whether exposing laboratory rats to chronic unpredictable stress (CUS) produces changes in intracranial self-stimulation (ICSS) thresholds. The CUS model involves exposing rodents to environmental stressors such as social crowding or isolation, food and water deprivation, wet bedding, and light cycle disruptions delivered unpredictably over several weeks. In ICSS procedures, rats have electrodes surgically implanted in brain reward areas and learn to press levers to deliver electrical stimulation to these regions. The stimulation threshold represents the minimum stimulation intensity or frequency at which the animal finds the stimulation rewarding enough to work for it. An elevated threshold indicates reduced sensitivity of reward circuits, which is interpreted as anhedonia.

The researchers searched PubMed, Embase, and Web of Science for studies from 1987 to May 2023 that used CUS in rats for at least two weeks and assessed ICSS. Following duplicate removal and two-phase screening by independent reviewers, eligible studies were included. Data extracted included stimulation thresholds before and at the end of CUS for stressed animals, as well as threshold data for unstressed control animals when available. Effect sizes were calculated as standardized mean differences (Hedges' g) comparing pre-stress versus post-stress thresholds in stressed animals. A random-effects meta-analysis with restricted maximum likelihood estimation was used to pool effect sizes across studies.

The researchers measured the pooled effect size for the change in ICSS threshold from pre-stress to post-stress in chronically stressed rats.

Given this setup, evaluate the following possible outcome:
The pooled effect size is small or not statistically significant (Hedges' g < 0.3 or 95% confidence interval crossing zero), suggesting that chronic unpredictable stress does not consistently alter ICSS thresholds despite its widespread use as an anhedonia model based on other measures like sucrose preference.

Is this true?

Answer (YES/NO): YES